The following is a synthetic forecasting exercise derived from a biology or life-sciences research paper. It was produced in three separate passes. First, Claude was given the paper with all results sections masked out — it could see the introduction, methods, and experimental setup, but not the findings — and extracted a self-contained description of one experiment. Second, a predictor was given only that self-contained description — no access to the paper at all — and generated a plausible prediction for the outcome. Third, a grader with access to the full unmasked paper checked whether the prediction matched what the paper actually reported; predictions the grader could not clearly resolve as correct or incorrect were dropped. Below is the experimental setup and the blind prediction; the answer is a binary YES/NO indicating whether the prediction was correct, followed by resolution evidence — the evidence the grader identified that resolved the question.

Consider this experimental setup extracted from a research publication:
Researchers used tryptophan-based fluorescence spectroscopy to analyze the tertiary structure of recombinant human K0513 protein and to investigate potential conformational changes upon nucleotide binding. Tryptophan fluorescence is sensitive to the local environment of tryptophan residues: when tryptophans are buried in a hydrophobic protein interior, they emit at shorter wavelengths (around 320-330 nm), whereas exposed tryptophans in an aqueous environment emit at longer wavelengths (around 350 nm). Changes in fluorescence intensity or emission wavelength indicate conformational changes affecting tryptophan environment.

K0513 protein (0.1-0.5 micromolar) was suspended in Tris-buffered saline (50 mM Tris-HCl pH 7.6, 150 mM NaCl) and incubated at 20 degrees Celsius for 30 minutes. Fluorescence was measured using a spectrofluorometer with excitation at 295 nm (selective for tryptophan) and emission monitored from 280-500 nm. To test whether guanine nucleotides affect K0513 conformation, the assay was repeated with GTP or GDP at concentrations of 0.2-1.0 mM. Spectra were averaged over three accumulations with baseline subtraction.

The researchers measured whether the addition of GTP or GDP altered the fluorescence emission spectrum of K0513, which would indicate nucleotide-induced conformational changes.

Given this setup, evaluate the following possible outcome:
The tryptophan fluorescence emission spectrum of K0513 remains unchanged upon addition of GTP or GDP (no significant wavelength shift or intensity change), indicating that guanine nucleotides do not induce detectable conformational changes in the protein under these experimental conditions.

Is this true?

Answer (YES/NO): YES